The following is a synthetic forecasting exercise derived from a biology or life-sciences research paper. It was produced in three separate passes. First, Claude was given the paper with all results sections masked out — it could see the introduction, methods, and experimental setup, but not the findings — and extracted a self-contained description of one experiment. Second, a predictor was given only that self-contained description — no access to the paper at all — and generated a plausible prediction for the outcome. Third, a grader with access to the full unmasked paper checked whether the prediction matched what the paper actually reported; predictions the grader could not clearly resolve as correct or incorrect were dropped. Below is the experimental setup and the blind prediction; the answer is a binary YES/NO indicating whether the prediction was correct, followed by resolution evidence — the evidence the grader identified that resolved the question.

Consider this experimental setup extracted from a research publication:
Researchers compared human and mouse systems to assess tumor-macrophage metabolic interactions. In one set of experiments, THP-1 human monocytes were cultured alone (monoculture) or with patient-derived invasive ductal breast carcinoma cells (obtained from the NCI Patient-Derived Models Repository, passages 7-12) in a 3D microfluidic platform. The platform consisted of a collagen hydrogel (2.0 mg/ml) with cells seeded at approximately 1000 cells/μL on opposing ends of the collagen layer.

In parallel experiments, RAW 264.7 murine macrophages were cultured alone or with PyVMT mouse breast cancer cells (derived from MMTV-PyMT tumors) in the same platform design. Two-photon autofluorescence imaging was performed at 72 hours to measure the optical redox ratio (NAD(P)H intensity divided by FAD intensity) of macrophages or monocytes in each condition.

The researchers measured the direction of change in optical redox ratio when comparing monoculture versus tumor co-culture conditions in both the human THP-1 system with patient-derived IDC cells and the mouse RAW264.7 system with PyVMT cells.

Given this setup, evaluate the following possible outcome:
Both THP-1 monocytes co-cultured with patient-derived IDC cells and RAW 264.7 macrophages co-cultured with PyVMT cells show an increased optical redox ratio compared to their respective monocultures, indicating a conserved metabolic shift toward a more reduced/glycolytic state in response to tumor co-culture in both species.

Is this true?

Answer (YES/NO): NO